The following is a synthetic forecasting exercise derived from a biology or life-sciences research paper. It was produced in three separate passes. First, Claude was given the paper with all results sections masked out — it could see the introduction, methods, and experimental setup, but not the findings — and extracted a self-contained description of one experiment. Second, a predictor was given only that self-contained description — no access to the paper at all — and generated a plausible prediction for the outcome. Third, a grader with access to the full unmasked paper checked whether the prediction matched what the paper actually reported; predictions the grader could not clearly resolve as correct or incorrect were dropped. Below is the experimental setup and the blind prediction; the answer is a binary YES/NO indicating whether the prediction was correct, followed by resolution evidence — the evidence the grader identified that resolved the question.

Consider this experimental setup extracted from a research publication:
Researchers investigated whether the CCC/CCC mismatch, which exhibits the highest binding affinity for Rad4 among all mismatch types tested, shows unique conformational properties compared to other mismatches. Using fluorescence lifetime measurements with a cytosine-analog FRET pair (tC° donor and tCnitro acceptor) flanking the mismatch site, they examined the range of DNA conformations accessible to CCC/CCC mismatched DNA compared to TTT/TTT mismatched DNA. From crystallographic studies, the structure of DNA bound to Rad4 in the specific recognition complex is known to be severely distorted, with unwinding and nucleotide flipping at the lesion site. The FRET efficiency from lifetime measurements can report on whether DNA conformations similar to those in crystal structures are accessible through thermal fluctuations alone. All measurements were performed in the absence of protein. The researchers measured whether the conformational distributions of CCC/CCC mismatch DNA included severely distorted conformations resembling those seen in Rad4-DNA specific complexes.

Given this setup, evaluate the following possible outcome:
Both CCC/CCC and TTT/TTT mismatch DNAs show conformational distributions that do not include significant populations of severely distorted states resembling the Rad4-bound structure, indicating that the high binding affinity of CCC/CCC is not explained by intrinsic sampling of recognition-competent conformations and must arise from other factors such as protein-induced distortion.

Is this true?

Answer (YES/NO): NO